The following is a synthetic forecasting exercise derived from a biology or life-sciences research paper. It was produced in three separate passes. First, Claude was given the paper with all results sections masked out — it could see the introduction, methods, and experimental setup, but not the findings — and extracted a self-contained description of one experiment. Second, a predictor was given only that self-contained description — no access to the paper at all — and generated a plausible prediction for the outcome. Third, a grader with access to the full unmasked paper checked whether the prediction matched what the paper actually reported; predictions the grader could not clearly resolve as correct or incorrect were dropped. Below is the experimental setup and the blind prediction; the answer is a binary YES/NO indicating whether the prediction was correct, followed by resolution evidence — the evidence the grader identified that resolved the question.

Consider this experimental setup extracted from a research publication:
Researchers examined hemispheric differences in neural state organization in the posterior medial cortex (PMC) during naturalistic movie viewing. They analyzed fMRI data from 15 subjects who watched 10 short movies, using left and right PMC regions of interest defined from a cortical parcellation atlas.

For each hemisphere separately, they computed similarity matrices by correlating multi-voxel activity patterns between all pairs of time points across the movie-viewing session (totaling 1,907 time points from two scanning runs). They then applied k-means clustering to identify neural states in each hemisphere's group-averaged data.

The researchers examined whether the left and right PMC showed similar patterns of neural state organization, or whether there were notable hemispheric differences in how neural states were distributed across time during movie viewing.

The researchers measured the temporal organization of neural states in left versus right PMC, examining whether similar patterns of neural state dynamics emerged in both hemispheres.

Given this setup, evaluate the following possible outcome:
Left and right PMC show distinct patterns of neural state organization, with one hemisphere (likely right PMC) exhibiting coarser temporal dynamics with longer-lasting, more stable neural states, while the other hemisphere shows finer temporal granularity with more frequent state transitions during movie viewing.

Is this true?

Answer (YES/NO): YES